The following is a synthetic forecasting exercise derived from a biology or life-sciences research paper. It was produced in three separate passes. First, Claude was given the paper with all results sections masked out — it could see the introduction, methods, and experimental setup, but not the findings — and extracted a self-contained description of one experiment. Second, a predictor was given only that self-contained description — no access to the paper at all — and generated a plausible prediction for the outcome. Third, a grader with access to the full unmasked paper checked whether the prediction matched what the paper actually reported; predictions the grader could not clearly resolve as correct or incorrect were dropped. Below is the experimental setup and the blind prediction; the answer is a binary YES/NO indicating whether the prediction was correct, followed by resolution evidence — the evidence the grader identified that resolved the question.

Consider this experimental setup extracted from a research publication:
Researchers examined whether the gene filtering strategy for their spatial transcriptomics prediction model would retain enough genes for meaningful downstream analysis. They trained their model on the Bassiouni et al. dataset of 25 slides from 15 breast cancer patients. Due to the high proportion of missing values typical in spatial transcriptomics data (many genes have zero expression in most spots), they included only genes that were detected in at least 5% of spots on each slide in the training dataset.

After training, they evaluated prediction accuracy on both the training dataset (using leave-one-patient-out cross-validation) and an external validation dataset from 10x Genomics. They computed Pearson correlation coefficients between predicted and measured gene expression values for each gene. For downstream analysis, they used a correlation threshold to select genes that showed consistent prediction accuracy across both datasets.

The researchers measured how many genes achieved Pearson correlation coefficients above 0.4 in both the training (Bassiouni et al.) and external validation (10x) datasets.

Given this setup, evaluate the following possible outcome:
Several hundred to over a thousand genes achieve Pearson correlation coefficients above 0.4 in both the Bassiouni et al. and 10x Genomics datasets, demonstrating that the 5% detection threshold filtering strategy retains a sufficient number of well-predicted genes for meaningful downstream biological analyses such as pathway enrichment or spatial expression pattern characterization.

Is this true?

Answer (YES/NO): YES